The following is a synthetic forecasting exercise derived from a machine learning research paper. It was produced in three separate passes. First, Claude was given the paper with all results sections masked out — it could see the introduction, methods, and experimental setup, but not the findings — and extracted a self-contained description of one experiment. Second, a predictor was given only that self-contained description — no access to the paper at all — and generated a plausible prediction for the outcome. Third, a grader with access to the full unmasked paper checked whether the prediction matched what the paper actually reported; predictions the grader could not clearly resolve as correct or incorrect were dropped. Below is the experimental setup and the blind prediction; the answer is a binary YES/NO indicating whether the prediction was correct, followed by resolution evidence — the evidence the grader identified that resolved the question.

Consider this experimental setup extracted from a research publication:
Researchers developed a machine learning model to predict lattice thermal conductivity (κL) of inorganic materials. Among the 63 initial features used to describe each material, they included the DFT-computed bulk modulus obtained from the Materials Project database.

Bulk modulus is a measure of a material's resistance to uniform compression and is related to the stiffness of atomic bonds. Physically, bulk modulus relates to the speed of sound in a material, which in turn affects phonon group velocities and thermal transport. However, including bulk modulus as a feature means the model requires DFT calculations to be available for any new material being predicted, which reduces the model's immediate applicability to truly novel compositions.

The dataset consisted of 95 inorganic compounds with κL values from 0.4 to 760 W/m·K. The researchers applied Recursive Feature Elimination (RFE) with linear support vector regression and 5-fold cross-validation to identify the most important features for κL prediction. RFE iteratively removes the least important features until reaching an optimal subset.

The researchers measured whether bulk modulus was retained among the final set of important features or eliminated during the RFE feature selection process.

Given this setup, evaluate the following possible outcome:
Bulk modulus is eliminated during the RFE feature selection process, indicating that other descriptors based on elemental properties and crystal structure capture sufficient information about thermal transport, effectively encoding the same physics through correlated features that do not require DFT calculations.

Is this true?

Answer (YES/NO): NO